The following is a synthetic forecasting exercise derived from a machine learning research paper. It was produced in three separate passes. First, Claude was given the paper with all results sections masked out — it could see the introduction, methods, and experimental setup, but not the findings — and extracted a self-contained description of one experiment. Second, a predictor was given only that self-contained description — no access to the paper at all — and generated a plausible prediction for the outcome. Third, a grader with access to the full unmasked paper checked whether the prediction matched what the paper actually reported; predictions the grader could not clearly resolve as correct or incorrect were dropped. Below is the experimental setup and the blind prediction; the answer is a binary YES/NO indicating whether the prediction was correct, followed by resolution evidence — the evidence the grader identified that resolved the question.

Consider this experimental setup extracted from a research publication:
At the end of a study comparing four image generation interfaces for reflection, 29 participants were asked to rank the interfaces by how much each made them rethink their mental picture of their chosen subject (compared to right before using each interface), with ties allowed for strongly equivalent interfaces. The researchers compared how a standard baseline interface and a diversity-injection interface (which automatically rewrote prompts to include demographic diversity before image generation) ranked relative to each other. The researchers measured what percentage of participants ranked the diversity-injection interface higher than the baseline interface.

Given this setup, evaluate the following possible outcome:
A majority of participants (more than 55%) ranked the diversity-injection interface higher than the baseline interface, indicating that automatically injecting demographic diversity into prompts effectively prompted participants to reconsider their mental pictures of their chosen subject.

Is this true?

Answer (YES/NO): NO